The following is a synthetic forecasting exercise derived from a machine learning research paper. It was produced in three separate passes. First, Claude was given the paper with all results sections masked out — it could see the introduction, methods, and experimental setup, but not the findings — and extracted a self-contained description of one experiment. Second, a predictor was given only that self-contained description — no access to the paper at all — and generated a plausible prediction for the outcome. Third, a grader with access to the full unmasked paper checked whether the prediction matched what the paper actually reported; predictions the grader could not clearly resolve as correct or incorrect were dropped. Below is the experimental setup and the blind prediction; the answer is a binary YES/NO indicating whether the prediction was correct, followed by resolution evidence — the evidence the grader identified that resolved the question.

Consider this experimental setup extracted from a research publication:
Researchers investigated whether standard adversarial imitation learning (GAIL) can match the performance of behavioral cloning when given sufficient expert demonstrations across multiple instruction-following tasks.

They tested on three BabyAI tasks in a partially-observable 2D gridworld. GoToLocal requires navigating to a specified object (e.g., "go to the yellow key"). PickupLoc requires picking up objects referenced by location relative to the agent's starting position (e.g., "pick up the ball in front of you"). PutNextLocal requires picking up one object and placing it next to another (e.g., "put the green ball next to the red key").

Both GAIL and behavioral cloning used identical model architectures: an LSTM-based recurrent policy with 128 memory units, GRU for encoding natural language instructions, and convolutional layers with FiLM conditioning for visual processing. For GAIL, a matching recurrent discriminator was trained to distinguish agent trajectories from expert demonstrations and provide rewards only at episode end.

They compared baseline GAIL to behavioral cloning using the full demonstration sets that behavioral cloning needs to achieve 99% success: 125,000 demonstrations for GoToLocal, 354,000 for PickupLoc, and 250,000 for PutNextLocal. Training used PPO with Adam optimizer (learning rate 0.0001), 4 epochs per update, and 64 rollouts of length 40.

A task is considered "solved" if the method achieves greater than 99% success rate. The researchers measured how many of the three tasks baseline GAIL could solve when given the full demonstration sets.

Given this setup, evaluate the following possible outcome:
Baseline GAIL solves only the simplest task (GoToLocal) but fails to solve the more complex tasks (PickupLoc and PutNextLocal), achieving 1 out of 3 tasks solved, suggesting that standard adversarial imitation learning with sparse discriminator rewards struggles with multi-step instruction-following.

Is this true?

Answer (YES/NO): NO